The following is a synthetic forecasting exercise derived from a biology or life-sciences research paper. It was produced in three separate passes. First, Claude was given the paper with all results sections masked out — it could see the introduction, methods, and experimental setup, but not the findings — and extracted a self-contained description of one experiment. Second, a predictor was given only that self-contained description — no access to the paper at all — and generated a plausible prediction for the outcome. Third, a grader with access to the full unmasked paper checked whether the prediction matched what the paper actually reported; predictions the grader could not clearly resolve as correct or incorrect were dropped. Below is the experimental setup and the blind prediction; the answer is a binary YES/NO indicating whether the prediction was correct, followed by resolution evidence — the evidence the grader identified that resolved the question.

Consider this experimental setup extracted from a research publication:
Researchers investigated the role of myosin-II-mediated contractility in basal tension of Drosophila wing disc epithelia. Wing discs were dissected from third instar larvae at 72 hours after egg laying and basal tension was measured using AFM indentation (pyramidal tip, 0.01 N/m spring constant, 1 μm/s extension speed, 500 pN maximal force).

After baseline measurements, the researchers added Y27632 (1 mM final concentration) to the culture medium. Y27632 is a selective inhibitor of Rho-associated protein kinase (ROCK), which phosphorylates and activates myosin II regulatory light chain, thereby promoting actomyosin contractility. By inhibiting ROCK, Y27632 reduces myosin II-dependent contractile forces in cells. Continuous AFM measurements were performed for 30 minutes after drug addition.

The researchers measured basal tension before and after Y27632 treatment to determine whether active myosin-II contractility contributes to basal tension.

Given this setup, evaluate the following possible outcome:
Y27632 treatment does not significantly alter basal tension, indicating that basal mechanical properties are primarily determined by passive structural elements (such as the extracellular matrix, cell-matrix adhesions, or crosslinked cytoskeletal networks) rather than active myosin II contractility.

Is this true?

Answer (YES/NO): NO